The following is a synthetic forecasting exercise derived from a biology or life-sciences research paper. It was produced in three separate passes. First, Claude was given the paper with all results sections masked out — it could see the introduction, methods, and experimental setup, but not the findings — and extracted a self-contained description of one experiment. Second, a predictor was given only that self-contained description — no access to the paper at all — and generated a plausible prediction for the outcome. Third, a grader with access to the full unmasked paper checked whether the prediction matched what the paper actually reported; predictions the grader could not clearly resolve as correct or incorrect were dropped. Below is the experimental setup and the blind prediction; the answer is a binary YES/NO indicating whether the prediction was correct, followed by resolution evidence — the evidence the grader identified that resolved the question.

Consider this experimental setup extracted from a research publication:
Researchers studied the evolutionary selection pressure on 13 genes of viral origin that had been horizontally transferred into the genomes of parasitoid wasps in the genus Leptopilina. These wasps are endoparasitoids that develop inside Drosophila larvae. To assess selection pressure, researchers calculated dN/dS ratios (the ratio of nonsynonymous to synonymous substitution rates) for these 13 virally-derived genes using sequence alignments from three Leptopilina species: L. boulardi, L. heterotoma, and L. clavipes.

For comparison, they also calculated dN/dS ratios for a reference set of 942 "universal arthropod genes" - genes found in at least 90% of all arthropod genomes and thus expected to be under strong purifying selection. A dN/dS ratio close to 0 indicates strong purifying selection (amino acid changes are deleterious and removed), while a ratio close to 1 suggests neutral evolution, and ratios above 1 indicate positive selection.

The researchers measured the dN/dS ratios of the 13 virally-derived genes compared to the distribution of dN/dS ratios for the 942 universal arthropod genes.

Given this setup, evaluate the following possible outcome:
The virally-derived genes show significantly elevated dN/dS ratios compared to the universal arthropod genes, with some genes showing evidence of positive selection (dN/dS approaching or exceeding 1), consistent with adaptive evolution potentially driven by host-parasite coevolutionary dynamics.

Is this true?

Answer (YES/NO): NO